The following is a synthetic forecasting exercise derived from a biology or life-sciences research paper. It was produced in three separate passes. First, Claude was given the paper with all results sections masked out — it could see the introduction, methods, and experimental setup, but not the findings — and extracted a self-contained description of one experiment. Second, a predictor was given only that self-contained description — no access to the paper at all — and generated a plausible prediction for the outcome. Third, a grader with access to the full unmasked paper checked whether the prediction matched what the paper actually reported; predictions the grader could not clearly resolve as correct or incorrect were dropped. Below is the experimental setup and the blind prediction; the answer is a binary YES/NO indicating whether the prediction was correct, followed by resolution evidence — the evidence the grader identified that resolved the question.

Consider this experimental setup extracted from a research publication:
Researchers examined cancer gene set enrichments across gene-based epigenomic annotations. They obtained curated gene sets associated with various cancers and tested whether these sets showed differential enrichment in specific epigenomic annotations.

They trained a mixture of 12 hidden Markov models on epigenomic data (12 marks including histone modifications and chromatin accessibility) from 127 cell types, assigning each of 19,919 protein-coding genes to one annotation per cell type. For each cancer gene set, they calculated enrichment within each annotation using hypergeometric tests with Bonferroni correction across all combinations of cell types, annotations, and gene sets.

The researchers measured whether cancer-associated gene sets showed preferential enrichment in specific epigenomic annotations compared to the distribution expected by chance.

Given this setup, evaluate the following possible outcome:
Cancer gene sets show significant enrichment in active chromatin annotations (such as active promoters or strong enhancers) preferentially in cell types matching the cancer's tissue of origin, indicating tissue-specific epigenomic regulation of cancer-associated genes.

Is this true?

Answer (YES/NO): NO